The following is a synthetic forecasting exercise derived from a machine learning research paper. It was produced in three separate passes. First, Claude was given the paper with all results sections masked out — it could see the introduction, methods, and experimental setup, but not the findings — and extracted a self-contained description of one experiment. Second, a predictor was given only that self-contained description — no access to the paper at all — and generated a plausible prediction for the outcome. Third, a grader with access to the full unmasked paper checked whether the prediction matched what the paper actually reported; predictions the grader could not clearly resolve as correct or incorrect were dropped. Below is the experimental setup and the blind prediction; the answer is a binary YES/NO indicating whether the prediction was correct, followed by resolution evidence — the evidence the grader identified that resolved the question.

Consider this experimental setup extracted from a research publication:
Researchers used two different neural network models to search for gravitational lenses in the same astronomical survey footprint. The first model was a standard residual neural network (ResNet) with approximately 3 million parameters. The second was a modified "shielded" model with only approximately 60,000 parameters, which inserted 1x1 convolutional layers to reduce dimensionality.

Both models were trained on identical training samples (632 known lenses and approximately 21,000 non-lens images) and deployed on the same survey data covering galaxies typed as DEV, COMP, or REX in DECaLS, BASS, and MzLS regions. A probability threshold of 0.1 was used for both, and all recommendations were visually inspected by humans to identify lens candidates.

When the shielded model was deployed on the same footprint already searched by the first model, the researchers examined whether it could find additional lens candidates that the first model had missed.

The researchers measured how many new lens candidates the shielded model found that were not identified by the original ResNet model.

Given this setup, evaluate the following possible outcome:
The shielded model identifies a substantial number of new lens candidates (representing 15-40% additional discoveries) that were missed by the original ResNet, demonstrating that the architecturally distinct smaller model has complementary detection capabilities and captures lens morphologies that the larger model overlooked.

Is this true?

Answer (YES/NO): YES